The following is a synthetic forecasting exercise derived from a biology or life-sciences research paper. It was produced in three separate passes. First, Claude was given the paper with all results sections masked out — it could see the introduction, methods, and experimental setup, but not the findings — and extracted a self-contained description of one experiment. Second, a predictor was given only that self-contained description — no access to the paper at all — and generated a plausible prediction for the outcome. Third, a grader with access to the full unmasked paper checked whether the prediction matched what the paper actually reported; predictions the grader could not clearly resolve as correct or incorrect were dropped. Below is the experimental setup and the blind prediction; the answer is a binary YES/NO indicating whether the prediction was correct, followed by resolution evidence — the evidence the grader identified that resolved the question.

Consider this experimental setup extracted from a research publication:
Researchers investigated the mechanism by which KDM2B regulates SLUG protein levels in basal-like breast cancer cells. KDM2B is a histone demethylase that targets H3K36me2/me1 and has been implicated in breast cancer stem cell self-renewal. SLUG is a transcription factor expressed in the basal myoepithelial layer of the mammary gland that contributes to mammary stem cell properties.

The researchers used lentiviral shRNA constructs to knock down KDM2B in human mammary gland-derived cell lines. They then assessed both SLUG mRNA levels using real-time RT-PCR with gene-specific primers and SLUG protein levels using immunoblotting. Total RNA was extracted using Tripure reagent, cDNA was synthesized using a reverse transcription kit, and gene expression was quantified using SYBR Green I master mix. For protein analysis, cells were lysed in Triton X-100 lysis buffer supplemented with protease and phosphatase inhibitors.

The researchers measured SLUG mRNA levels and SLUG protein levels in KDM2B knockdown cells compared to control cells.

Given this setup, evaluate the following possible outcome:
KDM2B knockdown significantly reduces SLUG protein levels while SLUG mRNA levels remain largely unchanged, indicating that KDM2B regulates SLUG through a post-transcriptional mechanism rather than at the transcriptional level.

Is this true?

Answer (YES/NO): NO